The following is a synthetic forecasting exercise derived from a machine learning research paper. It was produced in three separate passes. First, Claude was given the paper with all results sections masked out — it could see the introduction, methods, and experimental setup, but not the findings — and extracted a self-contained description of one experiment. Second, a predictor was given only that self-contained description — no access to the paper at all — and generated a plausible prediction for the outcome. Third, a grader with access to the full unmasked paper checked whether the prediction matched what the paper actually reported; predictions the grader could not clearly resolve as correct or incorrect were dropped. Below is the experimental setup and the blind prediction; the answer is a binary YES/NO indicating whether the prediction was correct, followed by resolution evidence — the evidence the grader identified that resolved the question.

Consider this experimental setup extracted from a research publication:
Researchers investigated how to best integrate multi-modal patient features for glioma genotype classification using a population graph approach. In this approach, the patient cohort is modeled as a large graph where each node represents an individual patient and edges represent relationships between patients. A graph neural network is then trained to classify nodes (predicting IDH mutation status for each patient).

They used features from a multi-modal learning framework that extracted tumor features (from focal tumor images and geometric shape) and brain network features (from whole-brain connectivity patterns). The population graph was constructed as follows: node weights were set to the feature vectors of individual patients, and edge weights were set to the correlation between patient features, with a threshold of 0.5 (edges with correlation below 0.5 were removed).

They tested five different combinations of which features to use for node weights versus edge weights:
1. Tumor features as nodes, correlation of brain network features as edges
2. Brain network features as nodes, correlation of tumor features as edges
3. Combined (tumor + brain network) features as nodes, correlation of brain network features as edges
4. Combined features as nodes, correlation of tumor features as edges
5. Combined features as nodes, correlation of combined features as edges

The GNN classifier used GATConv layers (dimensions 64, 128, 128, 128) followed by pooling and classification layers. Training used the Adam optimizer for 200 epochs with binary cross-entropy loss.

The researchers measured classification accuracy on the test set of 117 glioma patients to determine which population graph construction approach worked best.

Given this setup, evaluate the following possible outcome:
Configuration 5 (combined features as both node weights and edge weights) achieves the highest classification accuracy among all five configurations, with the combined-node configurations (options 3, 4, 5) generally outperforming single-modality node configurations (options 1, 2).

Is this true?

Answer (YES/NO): NO